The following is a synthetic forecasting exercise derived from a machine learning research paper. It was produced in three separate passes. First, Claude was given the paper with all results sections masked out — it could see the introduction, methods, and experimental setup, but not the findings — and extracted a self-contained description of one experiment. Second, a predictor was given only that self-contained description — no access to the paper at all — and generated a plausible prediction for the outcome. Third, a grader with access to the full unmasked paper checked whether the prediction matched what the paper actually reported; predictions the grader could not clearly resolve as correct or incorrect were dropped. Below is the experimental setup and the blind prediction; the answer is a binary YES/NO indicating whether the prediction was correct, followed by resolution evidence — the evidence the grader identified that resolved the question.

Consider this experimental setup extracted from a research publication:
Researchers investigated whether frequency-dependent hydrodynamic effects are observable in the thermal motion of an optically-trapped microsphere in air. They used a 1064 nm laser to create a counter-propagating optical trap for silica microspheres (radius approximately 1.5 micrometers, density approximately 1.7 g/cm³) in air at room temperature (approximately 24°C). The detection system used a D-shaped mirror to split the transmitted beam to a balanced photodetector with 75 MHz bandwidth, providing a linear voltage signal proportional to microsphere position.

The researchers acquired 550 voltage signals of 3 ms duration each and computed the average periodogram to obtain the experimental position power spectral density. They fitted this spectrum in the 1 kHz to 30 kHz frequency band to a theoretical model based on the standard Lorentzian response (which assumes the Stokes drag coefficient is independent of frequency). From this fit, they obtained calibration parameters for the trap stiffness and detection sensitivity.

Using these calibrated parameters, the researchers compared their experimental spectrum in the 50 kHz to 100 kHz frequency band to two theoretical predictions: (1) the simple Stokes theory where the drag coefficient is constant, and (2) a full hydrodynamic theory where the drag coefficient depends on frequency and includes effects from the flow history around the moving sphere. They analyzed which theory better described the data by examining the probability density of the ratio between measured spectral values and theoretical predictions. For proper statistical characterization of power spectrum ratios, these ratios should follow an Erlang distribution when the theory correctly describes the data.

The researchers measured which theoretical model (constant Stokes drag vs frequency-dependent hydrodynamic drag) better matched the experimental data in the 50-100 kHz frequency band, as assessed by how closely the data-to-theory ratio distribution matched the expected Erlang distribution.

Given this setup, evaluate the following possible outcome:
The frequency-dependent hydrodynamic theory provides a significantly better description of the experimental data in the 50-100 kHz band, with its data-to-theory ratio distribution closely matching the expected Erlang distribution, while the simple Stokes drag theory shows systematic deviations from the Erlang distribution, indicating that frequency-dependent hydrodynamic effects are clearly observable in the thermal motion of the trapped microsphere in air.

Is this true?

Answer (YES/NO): YES